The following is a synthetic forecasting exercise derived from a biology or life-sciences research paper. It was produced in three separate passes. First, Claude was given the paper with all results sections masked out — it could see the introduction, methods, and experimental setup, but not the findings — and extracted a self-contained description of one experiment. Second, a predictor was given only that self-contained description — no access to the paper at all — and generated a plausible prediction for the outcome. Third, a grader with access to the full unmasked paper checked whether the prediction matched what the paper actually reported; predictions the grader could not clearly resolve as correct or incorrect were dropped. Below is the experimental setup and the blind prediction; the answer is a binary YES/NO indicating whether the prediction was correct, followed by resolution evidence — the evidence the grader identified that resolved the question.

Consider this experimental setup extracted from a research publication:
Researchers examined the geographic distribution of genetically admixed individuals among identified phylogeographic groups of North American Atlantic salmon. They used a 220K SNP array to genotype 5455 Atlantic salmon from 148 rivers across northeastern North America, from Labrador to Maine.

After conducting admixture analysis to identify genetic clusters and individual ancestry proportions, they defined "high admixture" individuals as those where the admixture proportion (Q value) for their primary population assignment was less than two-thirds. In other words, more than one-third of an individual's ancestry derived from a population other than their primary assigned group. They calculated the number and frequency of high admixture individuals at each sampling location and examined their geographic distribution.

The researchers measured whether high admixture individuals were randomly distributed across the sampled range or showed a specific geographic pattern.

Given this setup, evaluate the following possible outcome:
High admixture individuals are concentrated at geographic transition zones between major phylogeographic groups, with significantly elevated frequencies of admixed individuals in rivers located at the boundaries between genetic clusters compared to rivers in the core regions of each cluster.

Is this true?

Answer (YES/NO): YES